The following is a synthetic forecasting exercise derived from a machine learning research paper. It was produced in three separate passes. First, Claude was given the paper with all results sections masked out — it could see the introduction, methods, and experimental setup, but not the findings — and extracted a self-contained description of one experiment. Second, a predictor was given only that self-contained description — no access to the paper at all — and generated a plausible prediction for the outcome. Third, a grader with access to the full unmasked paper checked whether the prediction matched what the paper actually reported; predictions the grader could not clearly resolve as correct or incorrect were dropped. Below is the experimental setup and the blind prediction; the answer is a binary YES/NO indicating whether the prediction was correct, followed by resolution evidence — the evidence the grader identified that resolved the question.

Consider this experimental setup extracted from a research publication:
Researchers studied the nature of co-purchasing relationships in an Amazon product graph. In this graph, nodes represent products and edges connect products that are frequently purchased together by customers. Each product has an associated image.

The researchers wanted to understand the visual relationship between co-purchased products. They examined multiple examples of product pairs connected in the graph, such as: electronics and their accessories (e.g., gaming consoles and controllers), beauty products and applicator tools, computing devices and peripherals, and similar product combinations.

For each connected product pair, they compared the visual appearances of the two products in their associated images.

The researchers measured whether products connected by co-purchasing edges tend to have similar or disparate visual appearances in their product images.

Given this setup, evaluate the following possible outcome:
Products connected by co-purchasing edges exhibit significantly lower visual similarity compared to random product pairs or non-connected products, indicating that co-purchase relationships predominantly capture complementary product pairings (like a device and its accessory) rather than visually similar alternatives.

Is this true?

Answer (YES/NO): NO